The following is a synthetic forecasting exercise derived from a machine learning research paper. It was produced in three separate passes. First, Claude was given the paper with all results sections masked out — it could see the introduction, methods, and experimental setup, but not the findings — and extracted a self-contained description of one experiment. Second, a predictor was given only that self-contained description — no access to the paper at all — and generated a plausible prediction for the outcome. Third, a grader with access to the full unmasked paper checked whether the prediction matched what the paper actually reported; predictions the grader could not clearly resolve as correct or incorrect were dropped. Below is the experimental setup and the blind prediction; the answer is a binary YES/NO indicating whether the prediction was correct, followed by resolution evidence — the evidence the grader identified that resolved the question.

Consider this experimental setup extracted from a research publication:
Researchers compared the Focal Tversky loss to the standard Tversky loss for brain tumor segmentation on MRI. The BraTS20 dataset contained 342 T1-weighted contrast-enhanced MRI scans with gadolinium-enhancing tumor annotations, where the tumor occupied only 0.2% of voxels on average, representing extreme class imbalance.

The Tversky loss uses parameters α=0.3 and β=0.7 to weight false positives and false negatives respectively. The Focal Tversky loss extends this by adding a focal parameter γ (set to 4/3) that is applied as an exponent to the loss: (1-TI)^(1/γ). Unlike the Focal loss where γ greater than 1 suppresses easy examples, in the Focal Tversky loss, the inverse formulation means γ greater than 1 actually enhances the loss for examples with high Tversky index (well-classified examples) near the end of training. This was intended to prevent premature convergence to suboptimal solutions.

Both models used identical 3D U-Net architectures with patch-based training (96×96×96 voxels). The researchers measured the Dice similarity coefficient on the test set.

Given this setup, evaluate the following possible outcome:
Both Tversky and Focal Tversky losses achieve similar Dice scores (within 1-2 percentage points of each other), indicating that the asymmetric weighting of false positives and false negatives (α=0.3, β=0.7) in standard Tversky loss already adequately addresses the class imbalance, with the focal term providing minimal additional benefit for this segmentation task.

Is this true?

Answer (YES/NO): NO